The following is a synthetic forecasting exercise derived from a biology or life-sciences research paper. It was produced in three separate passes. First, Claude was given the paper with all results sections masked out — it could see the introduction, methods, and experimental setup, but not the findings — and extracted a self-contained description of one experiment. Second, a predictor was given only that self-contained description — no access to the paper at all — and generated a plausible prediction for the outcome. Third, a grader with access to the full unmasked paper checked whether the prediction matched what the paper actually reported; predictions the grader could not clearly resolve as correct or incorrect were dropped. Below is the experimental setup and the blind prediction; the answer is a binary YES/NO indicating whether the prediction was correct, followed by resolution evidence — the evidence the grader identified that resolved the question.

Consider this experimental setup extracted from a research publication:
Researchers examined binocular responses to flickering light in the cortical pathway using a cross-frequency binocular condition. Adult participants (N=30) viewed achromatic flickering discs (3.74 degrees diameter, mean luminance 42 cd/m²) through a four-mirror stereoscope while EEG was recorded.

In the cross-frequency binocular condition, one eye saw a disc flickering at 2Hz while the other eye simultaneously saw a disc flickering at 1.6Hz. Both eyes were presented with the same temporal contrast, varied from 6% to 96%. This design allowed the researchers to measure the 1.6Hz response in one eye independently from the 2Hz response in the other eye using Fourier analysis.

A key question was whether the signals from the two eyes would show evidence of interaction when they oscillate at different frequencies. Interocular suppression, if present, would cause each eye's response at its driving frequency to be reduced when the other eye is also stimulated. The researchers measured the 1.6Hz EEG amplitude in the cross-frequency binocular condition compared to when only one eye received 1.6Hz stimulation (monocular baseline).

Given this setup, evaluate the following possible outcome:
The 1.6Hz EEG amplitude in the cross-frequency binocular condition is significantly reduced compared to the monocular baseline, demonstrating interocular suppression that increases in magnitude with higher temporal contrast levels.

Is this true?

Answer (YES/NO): NO